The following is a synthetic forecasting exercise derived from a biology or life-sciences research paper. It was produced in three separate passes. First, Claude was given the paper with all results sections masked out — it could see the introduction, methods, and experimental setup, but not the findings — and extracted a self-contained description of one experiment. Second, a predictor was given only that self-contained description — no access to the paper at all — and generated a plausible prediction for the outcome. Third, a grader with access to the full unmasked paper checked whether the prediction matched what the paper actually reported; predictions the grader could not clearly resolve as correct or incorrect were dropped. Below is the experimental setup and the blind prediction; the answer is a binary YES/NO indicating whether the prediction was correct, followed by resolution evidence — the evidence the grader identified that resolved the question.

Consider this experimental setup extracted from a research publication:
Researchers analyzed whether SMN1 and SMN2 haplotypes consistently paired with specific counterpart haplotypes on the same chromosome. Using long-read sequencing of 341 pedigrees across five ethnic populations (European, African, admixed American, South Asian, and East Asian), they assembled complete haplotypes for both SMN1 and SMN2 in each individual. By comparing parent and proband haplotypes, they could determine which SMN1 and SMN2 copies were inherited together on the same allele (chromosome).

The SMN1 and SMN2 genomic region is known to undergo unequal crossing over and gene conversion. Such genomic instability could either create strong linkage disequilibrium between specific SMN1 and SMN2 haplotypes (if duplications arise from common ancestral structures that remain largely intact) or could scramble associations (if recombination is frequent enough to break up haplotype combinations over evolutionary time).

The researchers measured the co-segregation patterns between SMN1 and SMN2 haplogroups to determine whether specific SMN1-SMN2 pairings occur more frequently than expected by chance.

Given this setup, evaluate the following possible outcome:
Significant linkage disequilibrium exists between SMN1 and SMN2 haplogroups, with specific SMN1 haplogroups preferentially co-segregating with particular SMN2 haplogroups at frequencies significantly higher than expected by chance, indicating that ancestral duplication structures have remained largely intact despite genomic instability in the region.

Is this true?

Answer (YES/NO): YES